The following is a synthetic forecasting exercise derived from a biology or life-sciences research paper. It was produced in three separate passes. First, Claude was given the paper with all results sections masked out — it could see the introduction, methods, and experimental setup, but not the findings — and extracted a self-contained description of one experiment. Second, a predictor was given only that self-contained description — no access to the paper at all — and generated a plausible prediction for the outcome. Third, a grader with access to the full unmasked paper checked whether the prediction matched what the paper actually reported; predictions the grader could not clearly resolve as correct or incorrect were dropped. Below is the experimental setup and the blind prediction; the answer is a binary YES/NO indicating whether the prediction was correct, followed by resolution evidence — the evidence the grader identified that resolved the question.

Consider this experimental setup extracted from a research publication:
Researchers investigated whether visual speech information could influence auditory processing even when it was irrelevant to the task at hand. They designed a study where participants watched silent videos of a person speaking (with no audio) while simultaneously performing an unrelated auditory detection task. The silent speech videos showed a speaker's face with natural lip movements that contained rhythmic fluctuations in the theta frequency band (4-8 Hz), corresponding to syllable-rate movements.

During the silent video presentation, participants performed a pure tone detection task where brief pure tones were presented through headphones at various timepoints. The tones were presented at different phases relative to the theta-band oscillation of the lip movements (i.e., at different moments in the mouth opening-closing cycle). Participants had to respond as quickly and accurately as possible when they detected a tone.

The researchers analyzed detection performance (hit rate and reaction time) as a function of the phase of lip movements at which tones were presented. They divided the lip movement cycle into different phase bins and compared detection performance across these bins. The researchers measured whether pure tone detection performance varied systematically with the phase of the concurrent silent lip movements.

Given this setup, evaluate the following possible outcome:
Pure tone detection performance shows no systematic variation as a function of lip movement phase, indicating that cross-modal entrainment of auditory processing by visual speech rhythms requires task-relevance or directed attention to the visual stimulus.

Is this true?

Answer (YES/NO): NO